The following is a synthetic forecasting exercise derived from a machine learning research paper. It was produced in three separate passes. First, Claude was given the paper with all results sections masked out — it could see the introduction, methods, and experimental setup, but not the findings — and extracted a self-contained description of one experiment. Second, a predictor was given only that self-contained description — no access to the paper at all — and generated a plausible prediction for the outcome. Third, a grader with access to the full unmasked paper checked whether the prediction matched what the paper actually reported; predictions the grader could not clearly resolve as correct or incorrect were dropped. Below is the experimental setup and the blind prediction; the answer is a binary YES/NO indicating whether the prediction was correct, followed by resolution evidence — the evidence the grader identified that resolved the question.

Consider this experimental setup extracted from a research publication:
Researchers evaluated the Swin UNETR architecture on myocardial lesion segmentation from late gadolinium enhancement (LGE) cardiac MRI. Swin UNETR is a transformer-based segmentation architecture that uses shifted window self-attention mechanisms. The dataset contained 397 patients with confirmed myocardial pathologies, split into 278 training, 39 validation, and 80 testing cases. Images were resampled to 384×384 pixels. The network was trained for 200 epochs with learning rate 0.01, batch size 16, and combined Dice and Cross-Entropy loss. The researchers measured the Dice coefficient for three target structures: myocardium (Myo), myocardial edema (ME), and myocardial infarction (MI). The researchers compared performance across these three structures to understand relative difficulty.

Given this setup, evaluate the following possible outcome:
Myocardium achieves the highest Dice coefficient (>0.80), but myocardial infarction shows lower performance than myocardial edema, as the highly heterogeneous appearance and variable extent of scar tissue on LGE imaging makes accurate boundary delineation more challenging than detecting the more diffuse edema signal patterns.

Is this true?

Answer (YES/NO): NO